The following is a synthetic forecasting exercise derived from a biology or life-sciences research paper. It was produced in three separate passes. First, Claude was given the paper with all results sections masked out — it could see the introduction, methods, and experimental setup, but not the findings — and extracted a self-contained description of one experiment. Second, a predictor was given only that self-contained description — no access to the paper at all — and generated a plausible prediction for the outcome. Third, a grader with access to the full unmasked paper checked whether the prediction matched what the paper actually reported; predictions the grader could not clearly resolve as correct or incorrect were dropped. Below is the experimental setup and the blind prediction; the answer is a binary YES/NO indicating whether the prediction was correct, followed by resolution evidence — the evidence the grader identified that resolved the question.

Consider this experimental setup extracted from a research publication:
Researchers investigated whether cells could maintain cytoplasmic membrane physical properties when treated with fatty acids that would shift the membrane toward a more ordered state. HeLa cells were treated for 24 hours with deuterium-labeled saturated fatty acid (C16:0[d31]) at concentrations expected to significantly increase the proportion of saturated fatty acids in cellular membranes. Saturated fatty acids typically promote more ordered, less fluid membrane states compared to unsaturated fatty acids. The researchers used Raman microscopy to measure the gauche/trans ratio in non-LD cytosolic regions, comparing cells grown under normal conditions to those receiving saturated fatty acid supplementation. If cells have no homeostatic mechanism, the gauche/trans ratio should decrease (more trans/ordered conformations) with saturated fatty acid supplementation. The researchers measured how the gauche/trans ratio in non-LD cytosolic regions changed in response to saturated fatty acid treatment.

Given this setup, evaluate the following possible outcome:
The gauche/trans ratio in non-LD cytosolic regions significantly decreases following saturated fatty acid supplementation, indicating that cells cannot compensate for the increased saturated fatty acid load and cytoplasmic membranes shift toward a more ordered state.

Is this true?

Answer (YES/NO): NO